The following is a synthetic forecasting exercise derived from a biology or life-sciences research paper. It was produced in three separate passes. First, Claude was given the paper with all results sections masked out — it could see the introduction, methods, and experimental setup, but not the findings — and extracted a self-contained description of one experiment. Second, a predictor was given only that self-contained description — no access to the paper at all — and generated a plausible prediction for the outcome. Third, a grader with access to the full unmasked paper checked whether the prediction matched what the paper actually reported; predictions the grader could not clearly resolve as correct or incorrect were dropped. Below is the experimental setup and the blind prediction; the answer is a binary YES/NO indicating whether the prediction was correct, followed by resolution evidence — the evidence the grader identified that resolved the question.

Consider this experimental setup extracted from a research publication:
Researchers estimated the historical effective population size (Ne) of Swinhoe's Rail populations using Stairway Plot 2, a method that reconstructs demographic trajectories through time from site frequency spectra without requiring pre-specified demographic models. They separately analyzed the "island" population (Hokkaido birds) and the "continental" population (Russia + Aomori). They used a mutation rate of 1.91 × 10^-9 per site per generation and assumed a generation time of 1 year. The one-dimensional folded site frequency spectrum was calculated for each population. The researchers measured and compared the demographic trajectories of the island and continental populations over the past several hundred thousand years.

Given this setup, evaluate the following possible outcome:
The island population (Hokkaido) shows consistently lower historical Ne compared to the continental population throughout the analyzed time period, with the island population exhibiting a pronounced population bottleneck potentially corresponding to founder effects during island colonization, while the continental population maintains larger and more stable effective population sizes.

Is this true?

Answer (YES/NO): NO